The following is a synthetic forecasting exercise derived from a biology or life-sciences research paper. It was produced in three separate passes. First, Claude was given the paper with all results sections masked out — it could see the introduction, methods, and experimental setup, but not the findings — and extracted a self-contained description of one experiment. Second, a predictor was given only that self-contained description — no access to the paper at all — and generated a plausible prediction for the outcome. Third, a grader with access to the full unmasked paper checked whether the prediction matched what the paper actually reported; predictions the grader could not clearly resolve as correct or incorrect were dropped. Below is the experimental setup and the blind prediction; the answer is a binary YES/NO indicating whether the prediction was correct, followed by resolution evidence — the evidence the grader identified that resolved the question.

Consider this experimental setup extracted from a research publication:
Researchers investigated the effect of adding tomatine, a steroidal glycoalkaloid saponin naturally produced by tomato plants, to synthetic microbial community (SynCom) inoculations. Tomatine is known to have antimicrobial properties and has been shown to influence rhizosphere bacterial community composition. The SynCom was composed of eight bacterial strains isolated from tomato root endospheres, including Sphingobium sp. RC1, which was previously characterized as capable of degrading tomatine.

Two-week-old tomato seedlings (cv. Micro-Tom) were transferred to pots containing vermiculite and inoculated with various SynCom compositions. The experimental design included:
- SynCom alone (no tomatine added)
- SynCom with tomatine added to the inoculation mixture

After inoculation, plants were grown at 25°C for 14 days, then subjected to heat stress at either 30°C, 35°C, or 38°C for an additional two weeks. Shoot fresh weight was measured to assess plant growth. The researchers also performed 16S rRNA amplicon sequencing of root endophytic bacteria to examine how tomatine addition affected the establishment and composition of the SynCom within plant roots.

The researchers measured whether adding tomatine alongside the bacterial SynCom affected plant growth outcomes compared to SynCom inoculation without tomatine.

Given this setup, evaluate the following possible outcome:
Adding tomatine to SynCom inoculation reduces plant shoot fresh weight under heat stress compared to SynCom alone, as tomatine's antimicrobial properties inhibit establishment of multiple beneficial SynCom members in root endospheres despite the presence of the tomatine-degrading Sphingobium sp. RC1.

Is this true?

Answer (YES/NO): NO